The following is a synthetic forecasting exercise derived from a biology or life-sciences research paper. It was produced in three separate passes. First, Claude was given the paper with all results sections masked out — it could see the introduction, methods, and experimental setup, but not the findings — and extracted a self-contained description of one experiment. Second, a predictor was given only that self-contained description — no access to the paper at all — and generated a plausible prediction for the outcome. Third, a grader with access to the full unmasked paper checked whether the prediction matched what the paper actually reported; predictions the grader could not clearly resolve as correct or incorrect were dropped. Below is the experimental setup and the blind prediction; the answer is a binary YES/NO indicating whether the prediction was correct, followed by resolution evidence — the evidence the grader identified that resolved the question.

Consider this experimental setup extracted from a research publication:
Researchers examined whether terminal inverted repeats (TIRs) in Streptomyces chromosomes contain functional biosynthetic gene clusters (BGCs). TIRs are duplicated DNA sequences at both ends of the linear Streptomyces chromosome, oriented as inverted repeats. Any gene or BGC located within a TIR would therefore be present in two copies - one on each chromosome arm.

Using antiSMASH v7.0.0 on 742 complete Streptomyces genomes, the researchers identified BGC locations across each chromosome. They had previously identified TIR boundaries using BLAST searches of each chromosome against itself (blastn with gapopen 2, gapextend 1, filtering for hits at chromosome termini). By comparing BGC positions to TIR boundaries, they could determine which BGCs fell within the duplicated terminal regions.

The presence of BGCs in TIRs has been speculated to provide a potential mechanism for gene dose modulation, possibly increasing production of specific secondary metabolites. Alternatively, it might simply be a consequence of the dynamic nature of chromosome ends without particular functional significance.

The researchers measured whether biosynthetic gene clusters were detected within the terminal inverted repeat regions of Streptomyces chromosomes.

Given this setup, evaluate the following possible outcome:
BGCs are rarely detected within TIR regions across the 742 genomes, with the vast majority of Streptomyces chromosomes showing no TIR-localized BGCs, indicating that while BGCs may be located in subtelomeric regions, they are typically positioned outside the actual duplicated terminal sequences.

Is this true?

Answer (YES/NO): NO